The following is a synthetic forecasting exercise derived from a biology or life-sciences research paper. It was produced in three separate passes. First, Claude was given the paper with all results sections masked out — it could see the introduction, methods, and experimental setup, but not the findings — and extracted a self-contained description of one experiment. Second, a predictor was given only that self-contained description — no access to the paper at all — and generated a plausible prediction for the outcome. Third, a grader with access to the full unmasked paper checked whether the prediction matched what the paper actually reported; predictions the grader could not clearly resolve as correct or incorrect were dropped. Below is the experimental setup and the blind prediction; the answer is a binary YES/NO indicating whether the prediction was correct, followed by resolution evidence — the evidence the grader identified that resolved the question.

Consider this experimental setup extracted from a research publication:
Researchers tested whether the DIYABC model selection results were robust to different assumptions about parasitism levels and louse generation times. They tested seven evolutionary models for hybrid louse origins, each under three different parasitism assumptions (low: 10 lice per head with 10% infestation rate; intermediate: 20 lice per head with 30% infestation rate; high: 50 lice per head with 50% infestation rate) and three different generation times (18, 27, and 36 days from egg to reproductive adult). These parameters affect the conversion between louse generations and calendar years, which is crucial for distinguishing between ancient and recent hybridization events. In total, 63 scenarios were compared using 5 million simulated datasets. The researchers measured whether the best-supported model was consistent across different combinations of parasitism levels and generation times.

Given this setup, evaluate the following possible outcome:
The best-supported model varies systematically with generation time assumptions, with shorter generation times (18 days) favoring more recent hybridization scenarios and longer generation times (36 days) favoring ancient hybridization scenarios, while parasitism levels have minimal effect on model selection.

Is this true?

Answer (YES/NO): NO